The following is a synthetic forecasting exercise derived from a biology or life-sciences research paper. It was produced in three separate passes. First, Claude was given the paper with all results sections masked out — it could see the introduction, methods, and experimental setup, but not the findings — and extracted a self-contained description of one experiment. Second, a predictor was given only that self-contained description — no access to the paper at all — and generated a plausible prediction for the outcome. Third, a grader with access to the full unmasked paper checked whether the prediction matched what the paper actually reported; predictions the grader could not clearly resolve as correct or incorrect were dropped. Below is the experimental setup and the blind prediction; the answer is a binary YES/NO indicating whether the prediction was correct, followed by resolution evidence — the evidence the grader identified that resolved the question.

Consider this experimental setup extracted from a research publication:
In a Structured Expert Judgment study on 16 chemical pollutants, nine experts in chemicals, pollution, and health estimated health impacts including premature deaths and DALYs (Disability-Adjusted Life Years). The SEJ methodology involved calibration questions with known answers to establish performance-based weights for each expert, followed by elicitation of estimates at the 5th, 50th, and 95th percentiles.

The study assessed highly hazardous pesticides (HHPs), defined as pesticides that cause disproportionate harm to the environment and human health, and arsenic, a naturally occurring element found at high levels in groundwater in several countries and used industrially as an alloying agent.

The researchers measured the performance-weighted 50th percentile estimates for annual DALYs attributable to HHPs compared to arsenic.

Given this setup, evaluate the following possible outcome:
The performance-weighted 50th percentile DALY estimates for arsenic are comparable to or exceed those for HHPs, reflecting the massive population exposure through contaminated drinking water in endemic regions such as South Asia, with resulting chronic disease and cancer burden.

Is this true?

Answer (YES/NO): NO